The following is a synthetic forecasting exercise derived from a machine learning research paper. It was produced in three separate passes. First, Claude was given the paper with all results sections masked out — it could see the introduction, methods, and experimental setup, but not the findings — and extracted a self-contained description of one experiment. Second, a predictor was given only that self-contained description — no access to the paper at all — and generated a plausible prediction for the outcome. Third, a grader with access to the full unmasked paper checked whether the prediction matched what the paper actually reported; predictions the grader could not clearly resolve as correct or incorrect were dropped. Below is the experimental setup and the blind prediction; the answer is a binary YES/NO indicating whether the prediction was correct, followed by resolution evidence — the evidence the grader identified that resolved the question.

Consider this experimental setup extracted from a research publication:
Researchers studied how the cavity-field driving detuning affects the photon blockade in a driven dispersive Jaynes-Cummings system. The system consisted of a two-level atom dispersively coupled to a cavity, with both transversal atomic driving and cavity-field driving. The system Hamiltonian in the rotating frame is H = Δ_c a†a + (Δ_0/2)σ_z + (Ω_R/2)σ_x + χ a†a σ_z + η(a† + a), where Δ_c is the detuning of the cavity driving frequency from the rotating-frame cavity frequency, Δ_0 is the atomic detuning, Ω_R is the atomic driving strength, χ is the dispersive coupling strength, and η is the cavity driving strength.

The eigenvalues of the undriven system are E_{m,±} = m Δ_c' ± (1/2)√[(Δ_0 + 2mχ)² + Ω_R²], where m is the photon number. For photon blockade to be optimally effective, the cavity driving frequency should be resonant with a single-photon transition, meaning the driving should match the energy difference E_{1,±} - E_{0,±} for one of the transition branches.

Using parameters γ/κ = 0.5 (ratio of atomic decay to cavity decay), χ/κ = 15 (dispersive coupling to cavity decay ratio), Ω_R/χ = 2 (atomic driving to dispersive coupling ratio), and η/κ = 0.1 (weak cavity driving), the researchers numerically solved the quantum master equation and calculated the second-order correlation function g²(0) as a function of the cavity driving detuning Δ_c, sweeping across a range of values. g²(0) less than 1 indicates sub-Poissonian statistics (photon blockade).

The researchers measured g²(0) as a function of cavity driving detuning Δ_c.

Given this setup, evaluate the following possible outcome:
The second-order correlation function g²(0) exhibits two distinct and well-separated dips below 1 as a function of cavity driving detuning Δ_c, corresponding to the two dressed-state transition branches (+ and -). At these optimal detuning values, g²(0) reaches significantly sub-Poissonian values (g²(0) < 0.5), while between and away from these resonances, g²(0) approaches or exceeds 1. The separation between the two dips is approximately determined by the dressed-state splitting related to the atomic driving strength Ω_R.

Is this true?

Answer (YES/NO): NO